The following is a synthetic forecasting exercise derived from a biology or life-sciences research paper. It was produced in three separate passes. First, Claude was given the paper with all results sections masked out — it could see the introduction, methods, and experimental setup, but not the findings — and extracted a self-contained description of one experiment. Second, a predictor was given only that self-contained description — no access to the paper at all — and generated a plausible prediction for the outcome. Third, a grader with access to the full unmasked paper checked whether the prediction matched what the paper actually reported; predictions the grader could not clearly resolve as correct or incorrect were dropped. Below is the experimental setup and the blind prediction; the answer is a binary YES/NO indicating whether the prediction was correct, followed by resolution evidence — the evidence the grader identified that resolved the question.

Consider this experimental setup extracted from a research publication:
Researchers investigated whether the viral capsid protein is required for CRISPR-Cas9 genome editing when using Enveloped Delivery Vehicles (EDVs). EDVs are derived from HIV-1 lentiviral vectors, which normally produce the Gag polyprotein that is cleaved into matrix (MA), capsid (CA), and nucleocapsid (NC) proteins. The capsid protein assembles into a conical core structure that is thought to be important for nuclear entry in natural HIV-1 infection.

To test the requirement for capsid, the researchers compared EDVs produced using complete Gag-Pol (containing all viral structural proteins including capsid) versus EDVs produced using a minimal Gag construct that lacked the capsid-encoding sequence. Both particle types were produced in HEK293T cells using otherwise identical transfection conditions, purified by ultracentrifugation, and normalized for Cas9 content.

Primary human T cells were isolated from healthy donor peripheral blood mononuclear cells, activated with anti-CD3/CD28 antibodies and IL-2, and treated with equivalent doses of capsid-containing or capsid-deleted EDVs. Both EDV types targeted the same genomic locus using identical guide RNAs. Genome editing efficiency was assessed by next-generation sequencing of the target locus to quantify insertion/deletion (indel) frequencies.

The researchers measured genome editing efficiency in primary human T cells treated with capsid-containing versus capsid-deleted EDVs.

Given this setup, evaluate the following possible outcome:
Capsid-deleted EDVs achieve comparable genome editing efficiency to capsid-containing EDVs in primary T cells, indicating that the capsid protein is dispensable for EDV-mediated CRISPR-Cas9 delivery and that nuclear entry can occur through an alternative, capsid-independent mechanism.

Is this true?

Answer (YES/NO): YES